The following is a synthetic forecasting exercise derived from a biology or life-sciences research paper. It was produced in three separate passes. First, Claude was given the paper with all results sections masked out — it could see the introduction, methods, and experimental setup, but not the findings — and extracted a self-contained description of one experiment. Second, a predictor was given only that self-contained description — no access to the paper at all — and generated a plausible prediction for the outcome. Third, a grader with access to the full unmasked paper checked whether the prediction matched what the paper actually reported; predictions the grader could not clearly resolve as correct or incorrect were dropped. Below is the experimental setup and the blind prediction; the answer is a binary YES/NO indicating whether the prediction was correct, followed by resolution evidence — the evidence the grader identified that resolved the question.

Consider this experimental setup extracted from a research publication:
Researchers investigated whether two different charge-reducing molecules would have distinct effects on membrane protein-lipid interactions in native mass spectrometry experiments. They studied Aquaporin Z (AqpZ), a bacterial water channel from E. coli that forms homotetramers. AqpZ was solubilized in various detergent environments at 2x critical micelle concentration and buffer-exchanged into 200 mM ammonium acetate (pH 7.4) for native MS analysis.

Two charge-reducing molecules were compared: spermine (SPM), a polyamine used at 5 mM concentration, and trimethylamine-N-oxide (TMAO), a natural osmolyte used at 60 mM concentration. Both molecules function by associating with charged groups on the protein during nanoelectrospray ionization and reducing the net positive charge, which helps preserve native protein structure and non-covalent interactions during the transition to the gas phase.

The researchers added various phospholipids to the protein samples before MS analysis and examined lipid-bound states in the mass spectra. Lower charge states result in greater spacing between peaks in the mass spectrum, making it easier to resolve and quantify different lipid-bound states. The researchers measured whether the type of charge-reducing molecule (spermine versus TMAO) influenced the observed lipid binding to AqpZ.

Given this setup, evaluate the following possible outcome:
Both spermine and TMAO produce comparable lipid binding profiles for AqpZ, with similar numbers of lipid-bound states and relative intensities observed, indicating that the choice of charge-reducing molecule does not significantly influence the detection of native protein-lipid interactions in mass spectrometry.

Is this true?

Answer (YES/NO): NO